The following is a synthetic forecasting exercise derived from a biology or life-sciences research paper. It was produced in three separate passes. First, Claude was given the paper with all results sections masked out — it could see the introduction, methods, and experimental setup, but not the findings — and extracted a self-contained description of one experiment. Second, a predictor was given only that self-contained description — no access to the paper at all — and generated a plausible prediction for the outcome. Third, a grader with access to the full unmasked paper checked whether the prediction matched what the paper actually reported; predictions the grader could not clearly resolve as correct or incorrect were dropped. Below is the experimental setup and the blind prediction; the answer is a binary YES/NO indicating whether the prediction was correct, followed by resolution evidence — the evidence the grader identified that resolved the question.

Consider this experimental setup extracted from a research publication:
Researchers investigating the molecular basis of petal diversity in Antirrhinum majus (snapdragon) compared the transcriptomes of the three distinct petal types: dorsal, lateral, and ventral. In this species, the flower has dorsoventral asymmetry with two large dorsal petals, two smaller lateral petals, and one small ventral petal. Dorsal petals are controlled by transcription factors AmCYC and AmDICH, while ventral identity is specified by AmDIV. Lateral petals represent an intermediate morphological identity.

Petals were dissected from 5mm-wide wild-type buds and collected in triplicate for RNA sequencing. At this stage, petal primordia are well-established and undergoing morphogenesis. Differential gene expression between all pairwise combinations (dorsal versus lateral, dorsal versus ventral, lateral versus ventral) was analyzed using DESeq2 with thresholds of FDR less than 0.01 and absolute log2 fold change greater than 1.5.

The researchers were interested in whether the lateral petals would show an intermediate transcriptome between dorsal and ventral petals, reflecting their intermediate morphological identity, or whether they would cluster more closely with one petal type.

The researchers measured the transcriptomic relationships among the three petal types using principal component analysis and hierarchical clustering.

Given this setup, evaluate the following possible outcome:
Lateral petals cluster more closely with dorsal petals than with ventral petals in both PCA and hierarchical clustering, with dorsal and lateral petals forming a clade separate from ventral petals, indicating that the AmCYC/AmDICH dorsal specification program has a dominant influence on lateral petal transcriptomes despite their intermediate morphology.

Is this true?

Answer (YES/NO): NO